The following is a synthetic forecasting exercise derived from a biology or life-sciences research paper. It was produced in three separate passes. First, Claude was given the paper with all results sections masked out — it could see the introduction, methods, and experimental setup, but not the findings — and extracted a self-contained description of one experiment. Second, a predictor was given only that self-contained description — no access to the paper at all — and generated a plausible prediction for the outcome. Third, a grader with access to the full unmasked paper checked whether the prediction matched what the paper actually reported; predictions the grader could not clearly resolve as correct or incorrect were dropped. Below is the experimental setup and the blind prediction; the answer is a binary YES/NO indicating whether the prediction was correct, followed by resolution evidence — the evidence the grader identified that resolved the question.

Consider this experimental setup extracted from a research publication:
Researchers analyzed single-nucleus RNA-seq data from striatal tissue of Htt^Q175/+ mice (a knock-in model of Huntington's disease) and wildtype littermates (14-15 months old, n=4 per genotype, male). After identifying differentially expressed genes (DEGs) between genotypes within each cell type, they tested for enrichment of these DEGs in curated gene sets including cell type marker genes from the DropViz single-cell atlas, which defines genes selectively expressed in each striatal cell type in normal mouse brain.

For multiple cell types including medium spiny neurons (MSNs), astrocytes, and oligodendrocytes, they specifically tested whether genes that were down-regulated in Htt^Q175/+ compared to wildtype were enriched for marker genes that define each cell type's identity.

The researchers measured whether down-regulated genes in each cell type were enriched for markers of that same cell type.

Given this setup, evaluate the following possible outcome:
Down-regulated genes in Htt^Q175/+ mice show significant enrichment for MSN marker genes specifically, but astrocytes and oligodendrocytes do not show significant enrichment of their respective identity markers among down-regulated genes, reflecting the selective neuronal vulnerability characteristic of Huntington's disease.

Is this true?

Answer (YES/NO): NO